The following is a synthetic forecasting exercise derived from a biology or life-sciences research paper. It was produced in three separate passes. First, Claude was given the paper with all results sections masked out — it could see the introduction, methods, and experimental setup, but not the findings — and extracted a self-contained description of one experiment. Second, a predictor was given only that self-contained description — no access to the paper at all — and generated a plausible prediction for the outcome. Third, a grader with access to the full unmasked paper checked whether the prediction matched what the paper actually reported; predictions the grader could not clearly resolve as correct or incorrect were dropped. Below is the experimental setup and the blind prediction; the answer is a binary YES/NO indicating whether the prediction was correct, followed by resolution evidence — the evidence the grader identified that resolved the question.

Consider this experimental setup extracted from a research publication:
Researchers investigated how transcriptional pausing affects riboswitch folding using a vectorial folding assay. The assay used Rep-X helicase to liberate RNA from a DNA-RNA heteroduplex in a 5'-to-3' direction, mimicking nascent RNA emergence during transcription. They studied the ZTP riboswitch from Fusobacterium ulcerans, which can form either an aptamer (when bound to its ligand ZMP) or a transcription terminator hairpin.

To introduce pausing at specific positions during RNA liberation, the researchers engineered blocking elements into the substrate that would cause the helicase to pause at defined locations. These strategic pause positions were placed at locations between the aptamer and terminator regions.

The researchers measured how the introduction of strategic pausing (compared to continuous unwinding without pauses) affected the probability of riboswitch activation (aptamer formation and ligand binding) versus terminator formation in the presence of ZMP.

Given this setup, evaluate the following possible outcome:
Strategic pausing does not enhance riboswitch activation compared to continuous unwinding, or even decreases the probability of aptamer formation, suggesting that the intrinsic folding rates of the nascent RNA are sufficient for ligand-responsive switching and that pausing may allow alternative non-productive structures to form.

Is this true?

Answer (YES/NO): NO